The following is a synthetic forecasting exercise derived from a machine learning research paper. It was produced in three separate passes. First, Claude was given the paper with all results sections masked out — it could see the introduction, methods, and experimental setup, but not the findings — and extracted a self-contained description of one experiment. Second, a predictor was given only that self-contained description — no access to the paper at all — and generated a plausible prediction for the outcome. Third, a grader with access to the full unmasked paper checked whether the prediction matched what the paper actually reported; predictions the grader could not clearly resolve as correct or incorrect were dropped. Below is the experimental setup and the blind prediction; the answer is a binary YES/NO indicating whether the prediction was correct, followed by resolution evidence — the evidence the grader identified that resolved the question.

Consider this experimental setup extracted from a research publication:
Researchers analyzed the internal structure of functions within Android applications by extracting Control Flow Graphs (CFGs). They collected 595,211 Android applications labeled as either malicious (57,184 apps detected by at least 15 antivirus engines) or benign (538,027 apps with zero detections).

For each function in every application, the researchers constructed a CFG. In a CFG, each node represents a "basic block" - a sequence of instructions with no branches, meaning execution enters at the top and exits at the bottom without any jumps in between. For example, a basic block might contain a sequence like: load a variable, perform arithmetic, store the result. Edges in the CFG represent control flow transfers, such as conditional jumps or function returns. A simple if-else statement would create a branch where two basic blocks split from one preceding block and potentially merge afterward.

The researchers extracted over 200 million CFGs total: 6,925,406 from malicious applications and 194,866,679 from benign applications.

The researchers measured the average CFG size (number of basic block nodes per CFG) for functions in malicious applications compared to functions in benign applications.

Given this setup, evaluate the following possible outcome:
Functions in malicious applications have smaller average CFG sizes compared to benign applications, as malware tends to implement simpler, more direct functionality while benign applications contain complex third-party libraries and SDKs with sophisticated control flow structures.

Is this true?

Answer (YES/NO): NO